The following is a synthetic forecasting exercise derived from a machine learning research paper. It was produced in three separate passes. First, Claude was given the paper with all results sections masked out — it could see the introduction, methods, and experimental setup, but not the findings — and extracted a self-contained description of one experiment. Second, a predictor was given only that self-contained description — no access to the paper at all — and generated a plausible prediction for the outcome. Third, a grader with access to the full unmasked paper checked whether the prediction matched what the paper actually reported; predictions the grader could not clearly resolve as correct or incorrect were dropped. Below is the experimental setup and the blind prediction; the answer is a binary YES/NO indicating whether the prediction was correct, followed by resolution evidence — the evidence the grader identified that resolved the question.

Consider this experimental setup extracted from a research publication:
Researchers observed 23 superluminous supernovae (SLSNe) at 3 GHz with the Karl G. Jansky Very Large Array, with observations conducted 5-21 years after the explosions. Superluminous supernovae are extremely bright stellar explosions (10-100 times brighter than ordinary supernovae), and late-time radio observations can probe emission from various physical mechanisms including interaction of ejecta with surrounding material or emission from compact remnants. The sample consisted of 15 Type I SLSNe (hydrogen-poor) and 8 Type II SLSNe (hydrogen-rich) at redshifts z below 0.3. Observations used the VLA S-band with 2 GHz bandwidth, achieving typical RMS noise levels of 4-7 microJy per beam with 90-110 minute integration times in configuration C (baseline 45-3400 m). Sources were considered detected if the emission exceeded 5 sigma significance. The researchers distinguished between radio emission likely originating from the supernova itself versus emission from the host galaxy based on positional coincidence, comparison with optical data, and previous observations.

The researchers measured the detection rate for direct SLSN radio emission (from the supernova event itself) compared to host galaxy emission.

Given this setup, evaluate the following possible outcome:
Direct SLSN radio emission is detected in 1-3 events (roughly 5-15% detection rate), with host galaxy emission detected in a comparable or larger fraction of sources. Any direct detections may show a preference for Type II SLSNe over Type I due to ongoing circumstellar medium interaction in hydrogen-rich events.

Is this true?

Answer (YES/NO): NO